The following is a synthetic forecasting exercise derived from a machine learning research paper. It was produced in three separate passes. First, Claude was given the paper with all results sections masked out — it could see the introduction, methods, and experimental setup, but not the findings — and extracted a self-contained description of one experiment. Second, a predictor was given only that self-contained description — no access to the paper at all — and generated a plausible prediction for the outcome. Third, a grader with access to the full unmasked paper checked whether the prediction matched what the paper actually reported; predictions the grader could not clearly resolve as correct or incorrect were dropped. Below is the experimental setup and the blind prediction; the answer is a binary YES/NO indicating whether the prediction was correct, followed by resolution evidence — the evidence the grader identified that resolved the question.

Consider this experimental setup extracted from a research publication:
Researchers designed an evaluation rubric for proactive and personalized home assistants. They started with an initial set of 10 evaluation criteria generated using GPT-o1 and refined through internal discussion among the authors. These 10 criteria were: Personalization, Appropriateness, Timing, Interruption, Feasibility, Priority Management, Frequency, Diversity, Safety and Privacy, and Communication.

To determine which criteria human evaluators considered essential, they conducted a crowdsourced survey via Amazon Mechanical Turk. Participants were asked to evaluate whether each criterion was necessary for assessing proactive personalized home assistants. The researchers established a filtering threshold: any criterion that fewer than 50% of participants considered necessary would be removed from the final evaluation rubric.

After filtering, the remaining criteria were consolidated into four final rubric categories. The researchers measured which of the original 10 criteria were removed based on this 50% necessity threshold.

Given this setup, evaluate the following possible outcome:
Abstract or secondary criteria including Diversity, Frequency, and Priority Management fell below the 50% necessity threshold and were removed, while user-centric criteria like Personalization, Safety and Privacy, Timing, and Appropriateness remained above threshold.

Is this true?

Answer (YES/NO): NO